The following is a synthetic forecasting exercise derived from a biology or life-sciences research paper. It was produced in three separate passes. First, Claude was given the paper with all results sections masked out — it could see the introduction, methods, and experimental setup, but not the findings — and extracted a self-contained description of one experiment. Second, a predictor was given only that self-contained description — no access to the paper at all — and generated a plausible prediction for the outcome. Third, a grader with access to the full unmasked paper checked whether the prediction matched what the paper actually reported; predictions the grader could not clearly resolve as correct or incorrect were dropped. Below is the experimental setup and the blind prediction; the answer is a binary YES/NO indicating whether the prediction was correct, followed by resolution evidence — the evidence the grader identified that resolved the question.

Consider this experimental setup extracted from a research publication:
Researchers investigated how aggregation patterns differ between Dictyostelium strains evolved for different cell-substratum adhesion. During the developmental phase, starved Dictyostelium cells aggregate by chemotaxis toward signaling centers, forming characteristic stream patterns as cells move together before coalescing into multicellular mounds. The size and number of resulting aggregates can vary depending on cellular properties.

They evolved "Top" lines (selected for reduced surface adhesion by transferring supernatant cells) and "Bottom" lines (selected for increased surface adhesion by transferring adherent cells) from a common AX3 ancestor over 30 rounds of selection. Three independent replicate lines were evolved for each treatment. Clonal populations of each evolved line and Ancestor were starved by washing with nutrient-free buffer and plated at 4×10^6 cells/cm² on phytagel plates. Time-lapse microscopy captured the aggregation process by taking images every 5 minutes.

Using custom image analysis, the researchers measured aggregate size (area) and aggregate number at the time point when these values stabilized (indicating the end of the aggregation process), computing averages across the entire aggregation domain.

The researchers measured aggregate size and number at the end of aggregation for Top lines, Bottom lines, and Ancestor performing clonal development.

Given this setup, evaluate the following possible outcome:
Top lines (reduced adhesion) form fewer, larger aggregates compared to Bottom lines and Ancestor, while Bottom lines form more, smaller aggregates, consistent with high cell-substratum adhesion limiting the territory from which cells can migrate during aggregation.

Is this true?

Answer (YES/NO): NO